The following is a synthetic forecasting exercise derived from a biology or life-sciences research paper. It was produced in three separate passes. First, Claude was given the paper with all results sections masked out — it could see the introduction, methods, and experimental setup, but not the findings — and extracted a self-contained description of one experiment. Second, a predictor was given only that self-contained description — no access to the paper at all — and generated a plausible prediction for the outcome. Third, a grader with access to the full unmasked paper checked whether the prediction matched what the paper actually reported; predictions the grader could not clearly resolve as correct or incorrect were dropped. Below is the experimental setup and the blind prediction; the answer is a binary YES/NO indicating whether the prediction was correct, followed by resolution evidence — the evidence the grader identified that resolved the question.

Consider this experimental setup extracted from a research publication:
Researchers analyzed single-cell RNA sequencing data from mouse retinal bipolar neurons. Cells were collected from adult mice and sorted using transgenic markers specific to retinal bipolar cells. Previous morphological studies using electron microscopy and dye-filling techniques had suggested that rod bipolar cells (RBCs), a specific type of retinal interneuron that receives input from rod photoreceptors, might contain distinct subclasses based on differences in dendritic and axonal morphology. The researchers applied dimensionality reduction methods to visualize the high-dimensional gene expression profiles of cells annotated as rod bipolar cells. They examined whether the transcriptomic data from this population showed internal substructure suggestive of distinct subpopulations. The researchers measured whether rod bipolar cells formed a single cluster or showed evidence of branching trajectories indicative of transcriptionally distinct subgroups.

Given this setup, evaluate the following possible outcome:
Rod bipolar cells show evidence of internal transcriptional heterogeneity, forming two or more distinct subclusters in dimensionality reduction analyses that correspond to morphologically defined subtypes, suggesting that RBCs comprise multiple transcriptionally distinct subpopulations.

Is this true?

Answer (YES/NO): YES